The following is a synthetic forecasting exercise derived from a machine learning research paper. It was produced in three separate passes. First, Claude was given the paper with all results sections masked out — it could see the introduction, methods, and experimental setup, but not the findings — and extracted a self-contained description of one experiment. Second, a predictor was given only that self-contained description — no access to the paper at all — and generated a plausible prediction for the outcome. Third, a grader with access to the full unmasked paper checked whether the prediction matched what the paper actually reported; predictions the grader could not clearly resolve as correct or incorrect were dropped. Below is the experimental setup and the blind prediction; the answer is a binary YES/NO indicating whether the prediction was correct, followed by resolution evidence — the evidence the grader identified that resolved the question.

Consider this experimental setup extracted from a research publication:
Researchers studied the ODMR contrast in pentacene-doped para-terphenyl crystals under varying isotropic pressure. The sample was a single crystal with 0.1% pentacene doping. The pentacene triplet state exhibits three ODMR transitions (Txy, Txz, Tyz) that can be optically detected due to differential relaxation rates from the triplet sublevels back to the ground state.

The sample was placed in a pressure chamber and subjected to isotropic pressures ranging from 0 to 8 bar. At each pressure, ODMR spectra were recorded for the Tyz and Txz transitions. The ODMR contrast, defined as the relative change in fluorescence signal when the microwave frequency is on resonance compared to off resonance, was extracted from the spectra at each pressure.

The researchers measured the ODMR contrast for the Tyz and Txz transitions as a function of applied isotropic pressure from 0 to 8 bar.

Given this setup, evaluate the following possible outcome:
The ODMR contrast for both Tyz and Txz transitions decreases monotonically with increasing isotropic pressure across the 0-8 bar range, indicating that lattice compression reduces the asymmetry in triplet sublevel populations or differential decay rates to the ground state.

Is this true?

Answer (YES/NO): NO